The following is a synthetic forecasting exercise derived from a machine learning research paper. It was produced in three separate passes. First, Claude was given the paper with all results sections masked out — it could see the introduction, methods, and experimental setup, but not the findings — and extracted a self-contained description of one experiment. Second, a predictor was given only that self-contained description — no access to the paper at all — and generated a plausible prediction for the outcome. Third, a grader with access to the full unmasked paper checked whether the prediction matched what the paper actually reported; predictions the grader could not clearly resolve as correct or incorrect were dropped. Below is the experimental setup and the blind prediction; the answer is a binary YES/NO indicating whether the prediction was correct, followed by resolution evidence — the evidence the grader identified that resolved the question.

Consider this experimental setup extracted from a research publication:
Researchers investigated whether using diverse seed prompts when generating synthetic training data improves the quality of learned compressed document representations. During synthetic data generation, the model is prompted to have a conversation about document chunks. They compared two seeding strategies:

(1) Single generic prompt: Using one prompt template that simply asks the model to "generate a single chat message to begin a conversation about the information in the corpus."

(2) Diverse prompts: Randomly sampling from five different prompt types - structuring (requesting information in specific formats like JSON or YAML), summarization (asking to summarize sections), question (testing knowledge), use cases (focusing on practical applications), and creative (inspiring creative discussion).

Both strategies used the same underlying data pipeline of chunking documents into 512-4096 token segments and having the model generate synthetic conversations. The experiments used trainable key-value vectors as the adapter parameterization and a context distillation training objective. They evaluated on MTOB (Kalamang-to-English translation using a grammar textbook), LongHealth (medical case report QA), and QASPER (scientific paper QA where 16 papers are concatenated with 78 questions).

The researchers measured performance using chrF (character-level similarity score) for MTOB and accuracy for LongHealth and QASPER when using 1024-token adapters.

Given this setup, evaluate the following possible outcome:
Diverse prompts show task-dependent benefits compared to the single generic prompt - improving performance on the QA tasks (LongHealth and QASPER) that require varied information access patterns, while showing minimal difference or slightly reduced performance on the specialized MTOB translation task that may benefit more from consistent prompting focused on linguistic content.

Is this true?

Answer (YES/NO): NO